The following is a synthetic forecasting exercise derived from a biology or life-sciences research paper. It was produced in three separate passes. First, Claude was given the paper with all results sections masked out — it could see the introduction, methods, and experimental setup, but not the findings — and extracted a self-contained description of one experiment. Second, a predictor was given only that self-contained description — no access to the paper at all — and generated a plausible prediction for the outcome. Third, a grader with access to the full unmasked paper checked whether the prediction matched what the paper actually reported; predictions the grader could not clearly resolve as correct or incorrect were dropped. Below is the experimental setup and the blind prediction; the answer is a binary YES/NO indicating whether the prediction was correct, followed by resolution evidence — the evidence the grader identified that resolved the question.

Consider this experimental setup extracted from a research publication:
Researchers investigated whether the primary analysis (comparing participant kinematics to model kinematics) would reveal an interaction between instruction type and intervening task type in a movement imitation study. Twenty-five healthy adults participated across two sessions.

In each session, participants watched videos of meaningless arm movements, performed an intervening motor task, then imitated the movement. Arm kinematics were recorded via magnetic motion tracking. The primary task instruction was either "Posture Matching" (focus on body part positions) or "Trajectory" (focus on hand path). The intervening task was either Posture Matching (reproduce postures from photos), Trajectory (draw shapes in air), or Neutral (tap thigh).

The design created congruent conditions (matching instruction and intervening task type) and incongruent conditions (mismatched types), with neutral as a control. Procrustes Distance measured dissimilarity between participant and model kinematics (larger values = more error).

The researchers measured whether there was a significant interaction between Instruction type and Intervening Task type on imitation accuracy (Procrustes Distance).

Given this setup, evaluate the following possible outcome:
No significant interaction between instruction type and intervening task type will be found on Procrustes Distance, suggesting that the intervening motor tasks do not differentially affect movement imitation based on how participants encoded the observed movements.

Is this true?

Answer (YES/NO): YES